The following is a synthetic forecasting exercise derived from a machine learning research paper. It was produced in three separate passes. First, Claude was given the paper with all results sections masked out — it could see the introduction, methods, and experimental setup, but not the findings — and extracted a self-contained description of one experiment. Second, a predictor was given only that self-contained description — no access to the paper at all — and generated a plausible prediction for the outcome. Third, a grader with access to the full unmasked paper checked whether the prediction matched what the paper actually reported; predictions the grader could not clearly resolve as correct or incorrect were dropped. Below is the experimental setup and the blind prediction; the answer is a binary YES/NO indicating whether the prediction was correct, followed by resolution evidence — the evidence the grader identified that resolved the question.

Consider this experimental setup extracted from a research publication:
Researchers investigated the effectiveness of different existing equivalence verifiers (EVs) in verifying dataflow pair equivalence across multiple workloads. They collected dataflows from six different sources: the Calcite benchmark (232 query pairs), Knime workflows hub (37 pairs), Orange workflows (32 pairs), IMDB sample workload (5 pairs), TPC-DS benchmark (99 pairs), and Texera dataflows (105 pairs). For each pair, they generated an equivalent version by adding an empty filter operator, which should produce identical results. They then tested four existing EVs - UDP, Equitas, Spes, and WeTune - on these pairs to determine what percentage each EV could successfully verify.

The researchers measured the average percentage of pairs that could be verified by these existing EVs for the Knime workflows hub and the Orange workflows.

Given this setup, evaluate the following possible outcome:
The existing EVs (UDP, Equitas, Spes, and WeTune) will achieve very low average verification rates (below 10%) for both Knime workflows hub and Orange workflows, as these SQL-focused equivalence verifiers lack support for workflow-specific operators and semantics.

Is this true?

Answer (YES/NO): YES